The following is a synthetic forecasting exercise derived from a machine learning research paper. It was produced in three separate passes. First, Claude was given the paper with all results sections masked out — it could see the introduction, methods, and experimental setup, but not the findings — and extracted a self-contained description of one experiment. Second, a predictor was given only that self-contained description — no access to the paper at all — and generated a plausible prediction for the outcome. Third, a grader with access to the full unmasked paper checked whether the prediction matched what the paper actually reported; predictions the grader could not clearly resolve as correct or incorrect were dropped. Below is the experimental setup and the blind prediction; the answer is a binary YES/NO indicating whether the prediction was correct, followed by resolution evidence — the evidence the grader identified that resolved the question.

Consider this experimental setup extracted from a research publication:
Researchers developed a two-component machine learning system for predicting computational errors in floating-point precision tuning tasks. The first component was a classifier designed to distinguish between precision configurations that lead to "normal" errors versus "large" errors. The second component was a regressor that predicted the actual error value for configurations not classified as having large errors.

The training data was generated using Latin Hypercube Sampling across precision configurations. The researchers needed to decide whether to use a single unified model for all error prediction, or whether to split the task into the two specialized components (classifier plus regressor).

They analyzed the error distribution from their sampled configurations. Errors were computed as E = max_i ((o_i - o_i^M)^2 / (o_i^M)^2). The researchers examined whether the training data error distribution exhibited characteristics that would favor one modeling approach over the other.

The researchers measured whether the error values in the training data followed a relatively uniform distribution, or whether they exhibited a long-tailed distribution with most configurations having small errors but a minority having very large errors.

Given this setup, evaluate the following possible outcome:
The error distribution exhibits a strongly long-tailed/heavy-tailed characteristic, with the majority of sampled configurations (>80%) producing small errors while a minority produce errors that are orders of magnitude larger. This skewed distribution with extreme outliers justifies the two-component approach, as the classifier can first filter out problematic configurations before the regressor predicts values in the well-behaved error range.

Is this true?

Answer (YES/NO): YES